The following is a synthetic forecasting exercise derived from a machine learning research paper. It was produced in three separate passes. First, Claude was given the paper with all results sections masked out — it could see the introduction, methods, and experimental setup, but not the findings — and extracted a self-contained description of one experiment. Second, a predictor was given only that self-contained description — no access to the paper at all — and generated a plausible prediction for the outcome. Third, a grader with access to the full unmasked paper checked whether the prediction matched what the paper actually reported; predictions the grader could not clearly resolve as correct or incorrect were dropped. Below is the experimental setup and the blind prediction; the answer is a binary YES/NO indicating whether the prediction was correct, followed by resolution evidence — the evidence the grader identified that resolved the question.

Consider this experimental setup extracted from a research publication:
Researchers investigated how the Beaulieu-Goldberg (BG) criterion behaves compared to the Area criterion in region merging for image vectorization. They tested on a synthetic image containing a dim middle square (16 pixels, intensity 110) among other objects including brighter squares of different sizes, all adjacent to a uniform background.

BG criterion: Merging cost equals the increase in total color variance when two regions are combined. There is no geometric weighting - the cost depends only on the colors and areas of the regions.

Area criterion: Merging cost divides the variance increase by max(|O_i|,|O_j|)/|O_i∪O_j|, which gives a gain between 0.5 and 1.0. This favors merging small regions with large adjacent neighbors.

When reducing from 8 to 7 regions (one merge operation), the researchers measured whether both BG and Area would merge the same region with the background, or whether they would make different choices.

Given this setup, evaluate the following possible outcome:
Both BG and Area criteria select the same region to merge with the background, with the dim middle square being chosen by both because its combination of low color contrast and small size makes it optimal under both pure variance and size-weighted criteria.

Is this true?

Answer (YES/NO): YES